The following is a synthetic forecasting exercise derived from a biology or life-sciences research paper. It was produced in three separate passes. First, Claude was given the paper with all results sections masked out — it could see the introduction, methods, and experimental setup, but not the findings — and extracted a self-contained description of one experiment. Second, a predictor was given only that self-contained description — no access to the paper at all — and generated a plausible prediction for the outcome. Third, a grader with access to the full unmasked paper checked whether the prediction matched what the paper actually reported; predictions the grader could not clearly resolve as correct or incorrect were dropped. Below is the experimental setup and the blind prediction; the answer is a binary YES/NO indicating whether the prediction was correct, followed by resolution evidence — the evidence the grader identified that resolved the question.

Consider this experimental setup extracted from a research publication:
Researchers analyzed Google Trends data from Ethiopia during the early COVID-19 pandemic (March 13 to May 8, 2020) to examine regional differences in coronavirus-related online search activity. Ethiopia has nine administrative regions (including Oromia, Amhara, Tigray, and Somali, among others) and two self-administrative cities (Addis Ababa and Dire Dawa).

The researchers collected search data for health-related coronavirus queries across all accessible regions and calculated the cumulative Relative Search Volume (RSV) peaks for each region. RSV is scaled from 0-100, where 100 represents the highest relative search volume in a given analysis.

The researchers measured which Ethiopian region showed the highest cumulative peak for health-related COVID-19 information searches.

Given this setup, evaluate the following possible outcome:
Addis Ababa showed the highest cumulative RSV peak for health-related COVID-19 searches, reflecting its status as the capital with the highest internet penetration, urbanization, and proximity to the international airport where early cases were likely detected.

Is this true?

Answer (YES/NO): NO